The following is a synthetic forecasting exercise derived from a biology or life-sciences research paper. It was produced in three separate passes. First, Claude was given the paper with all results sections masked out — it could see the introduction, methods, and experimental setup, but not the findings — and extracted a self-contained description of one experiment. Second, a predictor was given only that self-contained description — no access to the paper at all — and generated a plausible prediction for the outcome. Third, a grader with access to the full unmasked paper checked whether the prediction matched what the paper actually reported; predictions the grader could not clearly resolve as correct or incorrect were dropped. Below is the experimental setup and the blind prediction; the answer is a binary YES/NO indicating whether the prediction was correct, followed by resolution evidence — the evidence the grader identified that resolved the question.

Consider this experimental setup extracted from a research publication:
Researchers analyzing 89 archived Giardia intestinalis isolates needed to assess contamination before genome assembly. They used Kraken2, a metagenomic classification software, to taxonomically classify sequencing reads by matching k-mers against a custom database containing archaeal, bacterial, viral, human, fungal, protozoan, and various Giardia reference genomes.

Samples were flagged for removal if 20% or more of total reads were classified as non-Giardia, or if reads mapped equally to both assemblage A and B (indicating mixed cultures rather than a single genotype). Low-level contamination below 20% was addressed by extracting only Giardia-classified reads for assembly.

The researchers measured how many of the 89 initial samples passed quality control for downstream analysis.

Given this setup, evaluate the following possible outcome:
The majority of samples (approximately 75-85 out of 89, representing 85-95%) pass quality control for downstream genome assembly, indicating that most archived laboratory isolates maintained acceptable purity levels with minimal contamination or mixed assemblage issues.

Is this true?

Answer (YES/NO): YES